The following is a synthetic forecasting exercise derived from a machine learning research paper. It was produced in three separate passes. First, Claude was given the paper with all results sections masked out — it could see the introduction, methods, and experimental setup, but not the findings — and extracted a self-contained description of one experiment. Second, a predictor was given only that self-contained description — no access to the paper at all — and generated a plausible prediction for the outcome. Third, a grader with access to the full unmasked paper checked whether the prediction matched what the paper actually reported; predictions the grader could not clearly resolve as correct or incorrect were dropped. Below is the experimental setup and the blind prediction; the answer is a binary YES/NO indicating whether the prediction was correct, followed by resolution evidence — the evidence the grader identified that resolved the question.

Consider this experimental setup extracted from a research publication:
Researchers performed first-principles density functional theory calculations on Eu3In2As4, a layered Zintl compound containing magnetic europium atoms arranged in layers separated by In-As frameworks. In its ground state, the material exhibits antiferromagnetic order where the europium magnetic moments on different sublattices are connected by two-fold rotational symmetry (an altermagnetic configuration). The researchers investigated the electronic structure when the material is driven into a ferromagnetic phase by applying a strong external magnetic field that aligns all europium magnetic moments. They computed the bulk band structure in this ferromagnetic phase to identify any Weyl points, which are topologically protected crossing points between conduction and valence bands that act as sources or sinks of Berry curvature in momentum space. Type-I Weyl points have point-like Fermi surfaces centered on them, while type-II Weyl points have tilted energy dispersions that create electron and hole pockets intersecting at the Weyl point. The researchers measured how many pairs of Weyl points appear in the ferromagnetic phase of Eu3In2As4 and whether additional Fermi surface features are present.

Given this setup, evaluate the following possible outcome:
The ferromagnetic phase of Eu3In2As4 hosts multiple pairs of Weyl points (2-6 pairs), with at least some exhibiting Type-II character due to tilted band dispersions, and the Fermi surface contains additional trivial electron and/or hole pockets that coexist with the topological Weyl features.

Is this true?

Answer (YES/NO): NO